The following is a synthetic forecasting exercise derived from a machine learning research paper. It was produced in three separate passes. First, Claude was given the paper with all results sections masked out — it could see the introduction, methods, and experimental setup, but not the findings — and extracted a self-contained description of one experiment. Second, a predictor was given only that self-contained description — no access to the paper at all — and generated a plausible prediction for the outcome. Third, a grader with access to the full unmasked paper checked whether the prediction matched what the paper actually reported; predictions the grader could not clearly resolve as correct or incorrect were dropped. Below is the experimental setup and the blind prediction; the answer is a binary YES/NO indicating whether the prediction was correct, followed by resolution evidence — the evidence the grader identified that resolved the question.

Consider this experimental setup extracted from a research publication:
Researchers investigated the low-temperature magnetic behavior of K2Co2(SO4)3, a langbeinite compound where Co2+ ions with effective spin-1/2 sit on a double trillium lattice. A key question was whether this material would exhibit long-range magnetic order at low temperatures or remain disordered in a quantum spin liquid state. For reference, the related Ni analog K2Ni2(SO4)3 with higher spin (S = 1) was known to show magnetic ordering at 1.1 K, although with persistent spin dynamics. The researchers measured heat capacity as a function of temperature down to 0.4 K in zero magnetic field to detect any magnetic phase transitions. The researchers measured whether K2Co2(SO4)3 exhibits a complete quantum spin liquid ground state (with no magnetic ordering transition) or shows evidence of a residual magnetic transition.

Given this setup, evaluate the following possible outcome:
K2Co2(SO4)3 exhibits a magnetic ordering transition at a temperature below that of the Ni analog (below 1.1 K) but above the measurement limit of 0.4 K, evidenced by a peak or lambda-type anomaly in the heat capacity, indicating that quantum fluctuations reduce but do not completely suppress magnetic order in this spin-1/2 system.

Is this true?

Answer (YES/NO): YES